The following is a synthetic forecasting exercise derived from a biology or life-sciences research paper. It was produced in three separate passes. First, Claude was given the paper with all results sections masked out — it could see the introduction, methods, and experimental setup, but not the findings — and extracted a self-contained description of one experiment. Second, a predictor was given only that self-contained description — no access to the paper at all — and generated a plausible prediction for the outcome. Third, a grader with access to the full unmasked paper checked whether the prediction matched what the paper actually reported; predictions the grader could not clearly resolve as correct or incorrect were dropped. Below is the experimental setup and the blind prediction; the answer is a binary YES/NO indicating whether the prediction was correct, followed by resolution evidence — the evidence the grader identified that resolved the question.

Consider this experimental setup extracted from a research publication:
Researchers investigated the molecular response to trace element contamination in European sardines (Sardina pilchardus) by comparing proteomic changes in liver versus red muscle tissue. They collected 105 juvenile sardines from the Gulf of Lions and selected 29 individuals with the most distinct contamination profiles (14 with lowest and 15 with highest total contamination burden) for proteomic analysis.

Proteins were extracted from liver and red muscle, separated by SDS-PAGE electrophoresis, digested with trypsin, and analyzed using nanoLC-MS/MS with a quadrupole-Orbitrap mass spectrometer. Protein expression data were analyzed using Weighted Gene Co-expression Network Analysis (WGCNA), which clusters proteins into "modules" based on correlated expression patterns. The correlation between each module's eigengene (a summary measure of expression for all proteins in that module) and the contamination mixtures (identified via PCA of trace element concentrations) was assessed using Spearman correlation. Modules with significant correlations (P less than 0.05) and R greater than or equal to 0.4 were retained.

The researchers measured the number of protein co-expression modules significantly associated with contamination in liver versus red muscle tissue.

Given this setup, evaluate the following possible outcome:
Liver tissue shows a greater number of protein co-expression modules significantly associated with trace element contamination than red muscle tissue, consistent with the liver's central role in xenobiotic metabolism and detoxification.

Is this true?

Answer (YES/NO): YES